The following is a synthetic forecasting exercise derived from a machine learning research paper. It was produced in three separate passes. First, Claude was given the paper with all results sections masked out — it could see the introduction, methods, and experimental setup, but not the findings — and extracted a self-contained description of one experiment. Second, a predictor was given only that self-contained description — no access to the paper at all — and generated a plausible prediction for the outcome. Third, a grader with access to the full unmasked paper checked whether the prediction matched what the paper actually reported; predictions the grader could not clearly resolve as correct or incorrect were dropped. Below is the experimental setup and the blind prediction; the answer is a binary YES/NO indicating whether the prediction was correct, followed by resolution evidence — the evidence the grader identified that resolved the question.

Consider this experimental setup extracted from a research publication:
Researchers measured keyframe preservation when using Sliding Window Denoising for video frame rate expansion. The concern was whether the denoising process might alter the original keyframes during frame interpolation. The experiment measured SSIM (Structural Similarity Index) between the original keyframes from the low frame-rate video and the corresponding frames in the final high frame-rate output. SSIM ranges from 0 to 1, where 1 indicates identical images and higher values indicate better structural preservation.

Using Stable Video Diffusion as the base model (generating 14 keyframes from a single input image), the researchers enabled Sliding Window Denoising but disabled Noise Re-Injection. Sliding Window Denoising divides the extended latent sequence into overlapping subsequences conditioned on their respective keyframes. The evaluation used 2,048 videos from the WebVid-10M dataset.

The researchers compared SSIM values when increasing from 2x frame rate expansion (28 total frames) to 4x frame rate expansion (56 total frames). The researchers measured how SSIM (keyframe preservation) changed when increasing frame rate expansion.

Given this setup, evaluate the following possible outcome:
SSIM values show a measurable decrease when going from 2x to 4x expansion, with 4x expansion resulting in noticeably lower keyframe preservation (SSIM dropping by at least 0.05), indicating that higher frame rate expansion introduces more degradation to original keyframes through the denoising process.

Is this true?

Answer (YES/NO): NO